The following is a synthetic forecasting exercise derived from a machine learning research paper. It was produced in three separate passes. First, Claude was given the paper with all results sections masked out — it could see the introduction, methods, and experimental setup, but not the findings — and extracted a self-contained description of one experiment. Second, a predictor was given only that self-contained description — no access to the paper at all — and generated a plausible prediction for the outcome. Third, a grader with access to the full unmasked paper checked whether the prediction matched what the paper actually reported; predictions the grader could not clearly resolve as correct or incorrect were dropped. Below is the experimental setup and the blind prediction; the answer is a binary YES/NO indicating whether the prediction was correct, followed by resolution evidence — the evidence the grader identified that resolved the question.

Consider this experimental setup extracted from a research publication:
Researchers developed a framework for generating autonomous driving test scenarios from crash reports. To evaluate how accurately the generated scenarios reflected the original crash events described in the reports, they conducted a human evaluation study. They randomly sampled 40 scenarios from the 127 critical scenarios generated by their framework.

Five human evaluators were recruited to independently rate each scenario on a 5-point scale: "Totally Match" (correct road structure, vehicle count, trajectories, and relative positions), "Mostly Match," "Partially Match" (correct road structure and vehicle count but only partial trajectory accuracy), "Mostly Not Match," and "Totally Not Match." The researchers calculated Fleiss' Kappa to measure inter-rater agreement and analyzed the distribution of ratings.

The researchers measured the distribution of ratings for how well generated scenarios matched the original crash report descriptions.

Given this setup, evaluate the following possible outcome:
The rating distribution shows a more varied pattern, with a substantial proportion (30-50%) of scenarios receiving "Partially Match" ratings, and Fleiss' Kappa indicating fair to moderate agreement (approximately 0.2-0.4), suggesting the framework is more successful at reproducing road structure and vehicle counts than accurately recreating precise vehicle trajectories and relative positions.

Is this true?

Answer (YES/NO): NO